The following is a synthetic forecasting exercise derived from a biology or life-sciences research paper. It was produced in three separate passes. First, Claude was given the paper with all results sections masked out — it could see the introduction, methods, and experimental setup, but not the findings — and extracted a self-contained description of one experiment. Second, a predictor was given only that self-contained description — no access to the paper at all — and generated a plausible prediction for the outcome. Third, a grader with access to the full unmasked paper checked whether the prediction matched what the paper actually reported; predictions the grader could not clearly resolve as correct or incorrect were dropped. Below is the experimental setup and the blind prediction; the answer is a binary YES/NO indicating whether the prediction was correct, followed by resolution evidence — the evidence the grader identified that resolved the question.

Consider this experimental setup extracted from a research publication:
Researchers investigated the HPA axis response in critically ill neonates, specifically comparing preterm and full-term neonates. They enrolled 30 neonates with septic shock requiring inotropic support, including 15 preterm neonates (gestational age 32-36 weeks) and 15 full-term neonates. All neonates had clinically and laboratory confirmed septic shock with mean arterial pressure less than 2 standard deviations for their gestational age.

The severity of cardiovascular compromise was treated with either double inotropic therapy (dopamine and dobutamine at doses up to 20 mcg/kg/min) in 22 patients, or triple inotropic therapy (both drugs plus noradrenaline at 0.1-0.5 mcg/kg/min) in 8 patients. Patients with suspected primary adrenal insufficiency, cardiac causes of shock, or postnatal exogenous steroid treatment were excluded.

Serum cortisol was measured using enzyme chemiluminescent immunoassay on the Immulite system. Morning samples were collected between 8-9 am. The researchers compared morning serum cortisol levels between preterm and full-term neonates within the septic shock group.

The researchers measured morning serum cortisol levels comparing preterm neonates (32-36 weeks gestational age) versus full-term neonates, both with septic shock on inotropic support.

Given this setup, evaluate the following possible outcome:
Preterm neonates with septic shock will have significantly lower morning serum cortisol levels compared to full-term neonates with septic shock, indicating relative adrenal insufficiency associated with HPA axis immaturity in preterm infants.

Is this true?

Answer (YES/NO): NO